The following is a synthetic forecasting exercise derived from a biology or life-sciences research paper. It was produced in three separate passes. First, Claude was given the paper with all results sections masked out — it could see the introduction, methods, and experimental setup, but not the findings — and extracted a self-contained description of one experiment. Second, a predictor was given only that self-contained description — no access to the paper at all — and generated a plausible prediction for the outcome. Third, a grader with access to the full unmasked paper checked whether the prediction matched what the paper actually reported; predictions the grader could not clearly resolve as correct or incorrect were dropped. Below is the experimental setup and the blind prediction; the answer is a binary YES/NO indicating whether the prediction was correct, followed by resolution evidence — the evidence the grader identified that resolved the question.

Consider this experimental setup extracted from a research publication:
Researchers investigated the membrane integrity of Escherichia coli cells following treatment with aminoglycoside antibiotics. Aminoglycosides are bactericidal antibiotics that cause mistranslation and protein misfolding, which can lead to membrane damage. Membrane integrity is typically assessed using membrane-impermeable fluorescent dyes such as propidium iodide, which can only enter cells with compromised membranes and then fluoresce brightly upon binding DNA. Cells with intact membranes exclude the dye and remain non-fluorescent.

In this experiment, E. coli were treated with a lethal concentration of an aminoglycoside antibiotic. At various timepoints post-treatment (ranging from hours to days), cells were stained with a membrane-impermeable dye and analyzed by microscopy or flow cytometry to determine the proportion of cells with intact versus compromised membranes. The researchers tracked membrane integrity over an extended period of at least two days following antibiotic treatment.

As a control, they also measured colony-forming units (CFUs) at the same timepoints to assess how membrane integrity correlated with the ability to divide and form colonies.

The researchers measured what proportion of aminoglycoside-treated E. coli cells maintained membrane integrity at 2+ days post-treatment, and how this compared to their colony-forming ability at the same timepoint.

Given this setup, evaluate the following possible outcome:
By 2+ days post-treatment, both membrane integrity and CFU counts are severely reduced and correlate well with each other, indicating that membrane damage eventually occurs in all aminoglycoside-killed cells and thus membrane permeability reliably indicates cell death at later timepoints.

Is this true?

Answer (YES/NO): NO